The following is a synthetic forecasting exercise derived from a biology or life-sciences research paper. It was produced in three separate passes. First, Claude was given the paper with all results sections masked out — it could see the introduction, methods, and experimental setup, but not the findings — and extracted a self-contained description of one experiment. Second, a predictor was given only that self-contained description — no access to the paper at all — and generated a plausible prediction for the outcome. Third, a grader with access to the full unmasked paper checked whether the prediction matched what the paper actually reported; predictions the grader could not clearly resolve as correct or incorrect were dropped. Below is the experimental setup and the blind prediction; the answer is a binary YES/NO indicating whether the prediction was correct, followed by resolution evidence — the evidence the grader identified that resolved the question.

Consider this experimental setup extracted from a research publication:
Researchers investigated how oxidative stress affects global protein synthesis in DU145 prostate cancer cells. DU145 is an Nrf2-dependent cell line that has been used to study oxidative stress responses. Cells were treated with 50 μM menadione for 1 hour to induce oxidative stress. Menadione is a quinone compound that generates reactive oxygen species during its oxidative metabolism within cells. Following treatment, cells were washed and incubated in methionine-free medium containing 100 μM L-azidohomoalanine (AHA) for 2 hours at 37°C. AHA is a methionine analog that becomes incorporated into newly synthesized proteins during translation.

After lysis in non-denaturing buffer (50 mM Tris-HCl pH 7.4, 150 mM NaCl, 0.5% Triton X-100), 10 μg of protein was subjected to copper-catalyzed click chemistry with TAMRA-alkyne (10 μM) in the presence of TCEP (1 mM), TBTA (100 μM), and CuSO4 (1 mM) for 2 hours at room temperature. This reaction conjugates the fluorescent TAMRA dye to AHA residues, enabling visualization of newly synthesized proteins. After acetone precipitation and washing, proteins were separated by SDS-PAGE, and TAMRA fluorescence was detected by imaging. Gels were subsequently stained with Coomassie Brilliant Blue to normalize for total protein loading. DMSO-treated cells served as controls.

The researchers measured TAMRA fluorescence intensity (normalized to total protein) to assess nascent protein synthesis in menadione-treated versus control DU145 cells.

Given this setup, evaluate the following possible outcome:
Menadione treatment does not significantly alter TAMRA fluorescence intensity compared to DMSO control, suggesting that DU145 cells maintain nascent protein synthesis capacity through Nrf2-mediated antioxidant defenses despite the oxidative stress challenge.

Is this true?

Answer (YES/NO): NO